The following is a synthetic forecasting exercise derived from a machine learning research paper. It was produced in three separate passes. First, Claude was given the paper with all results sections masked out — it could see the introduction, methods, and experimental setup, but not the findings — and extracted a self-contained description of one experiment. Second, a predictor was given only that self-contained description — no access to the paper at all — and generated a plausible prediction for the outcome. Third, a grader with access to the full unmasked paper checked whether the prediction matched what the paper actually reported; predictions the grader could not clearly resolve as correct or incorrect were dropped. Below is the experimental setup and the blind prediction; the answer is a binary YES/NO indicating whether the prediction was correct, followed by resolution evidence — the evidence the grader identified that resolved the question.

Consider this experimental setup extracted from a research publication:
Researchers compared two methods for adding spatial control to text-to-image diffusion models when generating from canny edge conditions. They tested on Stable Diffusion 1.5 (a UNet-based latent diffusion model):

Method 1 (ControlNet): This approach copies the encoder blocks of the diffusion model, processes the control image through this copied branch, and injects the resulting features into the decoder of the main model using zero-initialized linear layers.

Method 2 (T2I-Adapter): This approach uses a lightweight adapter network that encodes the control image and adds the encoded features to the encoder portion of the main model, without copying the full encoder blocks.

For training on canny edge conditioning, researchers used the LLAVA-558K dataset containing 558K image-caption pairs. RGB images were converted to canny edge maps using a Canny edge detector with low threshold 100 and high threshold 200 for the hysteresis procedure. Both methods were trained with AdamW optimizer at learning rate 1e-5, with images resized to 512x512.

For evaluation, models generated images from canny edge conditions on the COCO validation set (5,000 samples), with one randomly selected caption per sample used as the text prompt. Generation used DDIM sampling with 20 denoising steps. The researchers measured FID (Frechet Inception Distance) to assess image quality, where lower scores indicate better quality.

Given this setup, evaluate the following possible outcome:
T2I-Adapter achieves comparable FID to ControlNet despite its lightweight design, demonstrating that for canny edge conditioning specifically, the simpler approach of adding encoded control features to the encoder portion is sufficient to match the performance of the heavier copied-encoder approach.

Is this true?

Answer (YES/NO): NO